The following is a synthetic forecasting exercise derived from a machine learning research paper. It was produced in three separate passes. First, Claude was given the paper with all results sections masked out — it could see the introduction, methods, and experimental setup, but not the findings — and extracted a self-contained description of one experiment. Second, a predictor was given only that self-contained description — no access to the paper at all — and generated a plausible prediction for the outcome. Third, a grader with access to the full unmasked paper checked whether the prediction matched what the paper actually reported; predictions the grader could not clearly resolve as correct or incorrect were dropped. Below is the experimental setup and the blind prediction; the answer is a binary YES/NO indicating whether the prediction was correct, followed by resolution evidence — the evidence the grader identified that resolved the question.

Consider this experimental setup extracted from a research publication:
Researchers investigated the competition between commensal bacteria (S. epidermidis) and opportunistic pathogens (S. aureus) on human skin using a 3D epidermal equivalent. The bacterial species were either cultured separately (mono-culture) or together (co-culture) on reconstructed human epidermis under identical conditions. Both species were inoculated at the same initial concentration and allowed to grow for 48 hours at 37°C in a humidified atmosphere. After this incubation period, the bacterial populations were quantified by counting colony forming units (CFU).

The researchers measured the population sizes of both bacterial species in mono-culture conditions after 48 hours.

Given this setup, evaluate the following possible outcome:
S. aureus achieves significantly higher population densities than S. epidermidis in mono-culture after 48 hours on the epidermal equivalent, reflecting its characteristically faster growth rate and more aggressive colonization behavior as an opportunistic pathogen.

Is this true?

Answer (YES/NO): YES